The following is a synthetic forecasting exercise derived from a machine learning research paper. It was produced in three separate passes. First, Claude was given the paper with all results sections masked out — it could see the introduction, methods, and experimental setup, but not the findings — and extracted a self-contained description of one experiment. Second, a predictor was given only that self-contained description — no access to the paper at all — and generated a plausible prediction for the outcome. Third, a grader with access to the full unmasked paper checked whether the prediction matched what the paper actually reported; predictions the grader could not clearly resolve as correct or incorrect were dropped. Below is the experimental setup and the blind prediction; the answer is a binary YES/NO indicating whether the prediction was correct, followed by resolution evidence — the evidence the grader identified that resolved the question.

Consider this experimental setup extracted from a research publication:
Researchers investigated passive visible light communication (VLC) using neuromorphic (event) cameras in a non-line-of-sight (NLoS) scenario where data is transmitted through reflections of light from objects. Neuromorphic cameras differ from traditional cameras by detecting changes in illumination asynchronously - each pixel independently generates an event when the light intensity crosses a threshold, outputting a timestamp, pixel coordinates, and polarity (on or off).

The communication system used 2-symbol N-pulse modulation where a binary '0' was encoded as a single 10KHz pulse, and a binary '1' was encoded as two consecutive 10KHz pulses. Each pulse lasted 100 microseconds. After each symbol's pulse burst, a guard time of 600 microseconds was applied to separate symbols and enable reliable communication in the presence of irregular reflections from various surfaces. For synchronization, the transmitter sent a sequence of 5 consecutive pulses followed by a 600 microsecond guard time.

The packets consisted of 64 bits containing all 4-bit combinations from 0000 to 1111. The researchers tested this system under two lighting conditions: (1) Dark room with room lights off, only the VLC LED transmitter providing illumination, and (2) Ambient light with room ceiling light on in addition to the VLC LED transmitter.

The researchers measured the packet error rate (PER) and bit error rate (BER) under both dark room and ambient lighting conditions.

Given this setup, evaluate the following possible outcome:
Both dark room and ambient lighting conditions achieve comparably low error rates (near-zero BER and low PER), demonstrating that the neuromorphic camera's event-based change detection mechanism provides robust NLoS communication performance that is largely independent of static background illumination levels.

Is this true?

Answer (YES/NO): NO